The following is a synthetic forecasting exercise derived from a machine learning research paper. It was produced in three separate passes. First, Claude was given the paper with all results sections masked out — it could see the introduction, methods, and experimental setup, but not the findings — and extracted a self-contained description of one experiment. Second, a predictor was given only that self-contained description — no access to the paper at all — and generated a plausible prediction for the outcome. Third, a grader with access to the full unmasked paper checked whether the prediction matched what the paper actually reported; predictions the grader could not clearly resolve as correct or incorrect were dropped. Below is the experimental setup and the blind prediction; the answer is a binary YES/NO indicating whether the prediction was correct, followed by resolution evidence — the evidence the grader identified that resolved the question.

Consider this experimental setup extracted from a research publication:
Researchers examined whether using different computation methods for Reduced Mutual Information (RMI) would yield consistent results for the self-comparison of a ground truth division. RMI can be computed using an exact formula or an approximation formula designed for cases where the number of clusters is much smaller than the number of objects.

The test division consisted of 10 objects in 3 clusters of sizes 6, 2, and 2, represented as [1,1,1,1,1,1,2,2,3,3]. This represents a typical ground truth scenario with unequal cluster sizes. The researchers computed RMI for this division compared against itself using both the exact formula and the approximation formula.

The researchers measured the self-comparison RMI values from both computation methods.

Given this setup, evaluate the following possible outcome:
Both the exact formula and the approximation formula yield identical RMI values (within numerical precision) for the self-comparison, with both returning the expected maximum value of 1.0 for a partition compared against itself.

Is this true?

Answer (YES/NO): NO